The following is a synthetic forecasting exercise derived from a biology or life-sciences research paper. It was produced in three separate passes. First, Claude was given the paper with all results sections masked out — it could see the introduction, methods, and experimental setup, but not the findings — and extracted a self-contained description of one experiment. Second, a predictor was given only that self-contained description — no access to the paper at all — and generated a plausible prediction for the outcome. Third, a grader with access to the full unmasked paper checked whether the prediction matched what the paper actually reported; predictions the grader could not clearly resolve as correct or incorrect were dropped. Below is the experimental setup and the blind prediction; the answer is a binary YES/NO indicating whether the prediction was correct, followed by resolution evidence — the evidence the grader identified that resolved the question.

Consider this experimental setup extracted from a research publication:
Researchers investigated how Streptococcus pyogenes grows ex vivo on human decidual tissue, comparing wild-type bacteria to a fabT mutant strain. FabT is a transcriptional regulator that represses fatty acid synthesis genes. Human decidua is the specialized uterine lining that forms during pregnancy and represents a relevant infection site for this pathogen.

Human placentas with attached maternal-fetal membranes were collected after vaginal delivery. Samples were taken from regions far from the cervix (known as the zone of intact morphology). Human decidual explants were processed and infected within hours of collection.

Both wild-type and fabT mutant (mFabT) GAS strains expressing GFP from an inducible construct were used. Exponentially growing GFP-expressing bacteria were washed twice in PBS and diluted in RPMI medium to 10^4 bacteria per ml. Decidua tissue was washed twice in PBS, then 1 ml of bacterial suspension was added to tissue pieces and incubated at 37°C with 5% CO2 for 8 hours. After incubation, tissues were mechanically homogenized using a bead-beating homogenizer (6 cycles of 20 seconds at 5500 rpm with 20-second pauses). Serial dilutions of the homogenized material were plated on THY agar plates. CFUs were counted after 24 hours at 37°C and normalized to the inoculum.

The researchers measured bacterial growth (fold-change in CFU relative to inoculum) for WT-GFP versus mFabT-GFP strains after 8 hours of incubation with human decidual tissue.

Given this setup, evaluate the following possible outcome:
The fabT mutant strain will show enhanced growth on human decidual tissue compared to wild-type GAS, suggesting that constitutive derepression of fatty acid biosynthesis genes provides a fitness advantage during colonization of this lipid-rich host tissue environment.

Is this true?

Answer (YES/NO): NO